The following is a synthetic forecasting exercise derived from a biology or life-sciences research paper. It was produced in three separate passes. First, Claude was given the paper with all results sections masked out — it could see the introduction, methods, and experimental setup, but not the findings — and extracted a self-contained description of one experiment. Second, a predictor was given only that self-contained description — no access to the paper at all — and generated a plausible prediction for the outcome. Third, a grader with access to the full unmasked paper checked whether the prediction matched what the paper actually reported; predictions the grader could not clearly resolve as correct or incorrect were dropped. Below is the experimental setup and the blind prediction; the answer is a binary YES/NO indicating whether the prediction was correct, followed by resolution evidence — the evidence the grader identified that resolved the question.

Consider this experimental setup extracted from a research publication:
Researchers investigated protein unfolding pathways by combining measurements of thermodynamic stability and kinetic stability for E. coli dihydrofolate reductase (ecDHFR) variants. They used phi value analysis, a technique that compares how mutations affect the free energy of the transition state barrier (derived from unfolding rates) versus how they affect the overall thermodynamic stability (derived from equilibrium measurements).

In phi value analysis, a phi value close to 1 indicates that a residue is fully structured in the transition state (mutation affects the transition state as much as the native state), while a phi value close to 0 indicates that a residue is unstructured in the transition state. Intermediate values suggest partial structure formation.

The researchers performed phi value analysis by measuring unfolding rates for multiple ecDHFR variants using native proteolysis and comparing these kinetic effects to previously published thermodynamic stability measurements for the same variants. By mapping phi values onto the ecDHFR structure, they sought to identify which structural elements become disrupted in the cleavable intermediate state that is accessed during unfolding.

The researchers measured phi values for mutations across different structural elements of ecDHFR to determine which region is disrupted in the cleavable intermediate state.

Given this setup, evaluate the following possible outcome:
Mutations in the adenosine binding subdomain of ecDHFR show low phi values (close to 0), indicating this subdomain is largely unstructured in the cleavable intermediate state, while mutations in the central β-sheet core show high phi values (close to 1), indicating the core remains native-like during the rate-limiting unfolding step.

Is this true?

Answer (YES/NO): NO